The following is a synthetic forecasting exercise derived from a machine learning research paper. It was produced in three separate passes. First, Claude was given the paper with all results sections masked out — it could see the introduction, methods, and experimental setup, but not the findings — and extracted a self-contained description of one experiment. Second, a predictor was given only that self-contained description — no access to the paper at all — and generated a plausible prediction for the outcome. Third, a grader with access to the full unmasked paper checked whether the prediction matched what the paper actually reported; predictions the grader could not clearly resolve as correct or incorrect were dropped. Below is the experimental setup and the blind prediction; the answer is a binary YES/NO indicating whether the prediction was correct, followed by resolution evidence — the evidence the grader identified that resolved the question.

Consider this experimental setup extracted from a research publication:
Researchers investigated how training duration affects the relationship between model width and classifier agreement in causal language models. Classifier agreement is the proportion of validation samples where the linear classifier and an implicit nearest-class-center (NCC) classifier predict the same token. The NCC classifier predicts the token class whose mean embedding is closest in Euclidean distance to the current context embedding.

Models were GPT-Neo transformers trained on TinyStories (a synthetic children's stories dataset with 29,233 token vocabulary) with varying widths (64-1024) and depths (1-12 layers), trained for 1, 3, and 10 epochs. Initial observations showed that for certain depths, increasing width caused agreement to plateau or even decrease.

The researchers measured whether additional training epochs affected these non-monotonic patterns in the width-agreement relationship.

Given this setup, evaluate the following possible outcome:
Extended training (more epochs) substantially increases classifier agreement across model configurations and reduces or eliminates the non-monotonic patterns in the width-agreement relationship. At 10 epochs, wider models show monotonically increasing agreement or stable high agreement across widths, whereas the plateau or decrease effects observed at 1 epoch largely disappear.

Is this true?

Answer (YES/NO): YES